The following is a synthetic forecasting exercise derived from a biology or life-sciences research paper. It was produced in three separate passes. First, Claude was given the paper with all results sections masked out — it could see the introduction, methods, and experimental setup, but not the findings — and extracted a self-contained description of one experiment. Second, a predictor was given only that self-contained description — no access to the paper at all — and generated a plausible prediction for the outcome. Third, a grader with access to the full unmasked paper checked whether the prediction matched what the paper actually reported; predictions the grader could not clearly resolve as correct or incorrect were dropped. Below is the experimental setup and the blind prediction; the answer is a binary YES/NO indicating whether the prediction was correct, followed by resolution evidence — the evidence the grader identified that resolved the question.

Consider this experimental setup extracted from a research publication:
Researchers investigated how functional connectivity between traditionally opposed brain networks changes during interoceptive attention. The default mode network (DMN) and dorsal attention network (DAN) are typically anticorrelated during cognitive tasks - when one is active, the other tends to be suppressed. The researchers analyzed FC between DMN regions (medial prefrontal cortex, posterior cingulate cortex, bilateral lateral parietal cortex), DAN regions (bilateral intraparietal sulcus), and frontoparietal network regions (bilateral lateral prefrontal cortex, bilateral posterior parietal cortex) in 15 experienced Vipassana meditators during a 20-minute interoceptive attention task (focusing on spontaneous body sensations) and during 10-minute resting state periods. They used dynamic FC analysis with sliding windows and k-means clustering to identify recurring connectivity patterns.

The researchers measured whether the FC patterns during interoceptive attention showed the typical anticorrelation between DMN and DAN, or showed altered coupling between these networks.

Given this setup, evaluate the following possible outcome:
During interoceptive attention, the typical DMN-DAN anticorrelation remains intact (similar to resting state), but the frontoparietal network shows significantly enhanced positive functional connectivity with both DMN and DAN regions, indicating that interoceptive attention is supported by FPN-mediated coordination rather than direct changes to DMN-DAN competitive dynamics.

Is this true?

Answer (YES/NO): NO